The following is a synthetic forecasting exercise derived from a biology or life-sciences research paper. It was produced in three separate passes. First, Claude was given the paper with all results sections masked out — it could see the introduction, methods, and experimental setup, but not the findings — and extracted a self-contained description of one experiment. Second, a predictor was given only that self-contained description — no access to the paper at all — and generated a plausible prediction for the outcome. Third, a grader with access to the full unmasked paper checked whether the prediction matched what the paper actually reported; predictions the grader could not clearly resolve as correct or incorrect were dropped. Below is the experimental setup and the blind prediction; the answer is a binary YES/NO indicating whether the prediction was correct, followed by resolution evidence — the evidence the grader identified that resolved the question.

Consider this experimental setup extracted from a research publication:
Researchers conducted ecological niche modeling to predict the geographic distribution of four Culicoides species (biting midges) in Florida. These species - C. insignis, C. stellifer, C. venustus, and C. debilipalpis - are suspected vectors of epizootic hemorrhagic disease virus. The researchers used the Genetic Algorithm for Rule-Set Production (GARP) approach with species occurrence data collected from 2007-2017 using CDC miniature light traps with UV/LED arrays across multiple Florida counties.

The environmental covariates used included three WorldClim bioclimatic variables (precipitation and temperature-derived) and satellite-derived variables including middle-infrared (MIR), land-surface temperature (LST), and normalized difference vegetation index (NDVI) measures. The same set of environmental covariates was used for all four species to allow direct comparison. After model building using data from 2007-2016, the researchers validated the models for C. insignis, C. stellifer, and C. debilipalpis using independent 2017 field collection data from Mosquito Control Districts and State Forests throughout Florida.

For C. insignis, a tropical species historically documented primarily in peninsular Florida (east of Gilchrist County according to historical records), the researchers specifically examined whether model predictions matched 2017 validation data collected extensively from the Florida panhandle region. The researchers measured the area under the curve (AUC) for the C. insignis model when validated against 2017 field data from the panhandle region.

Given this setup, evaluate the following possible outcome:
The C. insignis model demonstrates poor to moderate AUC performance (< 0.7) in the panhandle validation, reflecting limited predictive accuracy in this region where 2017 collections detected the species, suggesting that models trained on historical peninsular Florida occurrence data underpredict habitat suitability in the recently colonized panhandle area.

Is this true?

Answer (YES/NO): YES